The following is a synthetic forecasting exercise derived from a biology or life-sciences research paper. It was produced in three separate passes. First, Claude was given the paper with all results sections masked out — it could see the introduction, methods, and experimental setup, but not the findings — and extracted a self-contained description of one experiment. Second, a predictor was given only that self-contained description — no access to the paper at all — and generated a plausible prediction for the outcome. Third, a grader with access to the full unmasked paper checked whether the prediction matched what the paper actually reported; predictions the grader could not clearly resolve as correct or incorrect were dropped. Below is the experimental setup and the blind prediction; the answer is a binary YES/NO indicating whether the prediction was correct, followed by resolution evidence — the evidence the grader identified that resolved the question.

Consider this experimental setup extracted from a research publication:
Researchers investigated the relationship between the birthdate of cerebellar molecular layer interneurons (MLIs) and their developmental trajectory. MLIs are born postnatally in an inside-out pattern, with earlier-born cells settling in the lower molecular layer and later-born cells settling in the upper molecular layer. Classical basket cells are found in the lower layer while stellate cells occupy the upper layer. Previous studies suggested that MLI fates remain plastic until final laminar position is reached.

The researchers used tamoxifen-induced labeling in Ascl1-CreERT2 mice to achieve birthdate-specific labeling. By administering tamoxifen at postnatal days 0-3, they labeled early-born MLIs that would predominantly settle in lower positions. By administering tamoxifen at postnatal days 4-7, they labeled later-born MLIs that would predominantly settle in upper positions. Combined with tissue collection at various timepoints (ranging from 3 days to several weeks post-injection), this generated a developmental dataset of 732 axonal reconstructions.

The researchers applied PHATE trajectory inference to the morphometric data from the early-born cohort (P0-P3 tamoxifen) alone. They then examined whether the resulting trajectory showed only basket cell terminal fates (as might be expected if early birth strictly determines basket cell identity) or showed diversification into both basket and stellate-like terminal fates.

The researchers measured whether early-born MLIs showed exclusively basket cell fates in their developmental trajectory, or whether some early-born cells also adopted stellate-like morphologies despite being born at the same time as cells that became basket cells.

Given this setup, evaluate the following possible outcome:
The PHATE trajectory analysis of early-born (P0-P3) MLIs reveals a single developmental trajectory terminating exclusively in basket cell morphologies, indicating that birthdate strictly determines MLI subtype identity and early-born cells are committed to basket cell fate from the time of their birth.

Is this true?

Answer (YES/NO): NO